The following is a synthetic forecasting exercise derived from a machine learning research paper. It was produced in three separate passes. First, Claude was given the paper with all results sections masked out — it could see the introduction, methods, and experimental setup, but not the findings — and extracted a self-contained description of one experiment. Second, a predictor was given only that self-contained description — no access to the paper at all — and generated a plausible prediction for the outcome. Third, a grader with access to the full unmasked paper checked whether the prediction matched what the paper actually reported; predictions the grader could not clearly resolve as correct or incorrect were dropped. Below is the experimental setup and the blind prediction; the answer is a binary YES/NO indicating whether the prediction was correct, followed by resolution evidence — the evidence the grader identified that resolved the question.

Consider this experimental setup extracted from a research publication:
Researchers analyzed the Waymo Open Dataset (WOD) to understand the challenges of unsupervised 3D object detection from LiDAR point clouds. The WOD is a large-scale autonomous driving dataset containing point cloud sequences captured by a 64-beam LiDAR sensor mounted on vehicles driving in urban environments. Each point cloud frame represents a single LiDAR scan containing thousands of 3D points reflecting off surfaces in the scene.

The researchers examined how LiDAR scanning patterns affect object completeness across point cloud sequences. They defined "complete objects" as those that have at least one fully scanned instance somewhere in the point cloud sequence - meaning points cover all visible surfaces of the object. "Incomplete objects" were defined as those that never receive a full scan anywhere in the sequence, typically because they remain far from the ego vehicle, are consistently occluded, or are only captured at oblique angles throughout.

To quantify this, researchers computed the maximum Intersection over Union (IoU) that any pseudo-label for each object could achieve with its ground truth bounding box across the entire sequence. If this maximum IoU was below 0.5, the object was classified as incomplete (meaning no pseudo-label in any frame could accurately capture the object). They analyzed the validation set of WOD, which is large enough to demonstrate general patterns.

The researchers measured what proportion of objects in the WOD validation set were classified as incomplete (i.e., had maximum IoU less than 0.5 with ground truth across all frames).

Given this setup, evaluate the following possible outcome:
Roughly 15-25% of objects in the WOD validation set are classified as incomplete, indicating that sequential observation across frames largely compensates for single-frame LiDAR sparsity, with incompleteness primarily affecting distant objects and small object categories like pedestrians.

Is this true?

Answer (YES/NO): NO